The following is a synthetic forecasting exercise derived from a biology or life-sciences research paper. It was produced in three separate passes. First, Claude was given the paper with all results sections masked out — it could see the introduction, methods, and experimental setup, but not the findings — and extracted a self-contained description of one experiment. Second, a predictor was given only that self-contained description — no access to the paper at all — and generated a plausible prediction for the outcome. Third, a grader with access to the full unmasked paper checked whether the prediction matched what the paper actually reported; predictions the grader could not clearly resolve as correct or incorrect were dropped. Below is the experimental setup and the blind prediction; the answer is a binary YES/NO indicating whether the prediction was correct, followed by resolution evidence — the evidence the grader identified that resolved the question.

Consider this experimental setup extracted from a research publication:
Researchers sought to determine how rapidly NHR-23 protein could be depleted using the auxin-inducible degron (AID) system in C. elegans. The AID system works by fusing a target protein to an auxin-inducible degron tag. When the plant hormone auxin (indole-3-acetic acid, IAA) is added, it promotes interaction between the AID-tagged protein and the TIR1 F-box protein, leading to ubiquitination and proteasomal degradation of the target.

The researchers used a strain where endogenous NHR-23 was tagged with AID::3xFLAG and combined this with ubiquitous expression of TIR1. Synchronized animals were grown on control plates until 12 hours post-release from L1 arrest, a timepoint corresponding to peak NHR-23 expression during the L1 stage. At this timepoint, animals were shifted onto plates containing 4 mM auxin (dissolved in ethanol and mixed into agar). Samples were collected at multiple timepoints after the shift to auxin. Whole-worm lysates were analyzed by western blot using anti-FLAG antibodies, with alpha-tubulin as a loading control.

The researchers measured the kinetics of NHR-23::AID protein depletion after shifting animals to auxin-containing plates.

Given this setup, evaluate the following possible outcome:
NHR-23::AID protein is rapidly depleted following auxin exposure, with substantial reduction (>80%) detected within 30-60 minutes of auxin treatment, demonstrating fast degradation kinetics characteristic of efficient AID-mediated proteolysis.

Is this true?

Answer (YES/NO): YES